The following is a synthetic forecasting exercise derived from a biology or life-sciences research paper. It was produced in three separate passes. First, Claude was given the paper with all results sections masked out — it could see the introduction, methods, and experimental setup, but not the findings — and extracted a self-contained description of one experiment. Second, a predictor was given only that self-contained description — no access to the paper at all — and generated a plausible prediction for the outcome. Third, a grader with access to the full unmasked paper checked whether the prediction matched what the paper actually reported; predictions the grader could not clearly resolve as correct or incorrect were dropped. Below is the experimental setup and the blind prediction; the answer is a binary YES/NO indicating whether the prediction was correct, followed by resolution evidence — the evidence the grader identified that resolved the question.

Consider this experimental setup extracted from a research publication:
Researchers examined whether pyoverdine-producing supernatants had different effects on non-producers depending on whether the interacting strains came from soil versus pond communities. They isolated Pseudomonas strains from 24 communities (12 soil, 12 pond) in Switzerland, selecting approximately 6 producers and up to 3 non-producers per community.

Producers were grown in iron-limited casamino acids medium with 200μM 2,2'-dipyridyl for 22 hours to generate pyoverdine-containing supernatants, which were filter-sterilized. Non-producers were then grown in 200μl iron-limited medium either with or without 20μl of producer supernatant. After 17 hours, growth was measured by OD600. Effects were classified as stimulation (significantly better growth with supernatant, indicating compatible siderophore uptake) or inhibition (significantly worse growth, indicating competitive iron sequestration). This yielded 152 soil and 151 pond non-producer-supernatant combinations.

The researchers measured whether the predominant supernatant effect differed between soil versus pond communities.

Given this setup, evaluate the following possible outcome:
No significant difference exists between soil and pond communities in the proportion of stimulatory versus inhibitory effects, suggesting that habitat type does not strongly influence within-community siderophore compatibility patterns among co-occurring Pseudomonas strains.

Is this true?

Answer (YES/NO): NO